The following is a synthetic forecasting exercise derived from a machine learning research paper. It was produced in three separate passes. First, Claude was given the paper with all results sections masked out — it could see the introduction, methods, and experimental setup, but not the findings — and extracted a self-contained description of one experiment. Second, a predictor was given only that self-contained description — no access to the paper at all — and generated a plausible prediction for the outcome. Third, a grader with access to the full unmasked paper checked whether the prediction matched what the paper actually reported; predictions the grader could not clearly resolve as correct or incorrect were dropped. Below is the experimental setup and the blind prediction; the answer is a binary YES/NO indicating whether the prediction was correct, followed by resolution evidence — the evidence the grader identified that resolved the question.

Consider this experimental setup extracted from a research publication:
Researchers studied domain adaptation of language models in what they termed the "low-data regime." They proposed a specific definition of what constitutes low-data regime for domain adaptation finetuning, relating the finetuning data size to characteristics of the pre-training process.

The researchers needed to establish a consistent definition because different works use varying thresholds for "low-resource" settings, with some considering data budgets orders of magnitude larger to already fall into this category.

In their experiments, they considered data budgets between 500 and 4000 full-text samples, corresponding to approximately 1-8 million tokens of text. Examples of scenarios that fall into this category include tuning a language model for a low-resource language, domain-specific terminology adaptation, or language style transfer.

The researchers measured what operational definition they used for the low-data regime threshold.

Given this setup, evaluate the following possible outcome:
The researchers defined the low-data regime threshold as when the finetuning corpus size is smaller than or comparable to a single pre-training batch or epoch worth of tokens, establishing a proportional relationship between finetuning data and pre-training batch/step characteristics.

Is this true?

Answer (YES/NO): YES